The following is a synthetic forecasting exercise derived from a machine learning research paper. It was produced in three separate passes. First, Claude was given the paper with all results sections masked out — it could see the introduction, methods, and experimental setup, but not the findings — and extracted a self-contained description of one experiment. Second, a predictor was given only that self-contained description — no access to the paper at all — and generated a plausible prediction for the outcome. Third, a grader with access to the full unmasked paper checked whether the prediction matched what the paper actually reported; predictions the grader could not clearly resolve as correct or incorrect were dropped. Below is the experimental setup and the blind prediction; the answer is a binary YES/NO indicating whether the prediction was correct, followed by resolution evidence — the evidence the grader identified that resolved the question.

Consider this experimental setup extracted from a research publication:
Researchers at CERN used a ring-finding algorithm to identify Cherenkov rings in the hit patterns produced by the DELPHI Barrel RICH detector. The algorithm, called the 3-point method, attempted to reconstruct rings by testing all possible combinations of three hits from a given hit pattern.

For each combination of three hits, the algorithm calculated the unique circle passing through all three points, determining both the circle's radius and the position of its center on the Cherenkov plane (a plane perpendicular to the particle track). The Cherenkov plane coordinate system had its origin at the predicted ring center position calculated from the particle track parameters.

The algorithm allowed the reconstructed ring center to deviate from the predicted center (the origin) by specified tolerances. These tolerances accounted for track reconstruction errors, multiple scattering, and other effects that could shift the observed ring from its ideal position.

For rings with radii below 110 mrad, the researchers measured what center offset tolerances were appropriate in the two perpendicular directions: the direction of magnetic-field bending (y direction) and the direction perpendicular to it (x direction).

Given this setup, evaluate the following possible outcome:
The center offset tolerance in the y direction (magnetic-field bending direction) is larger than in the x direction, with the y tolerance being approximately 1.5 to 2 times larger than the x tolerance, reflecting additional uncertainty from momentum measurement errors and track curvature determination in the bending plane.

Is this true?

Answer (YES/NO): YES